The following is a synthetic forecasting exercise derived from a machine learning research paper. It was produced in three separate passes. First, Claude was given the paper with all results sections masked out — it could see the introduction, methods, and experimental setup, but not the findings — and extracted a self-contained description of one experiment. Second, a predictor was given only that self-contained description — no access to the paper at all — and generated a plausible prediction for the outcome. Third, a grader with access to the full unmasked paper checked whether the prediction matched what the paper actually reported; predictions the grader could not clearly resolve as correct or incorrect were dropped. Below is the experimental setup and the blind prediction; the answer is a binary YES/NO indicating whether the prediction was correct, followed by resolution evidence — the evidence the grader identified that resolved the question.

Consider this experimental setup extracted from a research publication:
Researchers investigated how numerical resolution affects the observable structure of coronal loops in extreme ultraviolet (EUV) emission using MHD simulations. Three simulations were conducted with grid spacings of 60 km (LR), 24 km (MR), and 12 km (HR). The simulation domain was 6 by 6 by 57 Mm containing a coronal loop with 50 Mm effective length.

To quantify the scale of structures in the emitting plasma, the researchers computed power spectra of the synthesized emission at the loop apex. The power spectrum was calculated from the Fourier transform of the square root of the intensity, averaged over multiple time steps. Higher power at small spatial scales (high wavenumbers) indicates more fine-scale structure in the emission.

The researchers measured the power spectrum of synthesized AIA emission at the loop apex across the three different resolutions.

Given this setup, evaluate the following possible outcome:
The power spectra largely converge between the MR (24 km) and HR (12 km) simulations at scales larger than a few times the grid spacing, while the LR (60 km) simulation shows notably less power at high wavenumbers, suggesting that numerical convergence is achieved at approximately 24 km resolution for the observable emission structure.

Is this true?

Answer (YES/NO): YES